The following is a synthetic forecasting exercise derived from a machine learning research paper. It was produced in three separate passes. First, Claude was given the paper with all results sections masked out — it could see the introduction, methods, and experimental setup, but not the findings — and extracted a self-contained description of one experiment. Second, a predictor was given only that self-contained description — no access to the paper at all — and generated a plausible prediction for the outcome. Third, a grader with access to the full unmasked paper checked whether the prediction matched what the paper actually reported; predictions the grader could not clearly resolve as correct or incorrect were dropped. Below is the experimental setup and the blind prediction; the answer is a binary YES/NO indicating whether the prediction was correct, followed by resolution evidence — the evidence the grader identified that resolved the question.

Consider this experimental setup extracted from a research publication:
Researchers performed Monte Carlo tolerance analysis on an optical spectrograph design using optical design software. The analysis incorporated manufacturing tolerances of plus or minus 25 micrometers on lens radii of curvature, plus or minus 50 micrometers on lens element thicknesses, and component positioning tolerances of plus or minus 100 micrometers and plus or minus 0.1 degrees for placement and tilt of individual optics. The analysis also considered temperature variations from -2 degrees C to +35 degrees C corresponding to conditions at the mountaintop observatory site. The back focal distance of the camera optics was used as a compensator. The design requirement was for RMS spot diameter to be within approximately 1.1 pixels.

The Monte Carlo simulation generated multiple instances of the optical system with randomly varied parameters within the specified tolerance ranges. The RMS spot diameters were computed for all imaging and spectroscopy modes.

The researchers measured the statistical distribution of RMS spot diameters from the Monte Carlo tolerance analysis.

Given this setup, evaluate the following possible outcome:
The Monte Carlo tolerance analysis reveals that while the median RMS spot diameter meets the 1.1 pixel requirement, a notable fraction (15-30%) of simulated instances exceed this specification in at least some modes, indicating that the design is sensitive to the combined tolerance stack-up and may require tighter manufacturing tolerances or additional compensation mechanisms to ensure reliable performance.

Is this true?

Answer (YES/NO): NO